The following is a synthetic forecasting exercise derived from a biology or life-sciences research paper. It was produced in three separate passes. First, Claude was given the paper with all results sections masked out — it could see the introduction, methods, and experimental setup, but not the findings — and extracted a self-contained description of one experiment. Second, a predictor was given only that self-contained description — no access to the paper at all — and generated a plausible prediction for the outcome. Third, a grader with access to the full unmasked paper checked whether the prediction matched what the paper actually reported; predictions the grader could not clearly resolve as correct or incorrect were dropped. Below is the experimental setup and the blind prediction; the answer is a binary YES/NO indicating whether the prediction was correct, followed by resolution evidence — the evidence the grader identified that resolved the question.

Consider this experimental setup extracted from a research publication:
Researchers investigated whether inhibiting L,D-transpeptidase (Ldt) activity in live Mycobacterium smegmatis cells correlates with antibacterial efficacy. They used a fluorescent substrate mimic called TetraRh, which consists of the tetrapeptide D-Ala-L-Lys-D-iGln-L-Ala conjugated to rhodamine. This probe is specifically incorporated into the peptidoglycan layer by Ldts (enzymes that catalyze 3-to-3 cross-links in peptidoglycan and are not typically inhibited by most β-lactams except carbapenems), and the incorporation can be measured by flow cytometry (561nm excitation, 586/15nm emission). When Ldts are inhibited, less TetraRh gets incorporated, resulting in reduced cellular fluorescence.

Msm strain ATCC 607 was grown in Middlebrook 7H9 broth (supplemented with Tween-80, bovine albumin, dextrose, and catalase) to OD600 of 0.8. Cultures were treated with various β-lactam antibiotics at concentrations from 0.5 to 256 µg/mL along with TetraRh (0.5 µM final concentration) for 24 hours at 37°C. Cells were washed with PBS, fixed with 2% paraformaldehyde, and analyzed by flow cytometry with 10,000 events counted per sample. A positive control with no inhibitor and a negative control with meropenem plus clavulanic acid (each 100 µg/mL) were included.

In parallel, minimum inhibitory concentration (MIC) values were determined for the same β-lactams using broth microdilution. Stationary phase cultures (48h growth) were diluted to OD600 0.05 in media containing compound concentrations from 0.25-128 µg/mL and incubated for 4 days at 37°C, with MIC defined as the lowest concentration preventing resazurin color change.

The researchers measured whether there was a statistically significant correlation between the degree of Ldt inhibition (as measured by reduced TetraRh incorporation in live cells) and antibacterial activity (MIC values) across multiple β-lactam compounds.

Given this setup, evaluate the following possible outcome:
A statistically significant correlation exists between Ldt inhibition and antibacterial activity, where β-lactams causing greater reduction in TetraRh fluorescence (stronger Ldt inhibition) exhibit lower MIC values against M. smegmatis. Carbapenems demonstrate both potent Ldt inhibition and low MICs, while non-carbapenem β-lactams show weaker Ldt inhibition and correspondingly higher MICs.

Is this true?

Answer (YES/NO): YES